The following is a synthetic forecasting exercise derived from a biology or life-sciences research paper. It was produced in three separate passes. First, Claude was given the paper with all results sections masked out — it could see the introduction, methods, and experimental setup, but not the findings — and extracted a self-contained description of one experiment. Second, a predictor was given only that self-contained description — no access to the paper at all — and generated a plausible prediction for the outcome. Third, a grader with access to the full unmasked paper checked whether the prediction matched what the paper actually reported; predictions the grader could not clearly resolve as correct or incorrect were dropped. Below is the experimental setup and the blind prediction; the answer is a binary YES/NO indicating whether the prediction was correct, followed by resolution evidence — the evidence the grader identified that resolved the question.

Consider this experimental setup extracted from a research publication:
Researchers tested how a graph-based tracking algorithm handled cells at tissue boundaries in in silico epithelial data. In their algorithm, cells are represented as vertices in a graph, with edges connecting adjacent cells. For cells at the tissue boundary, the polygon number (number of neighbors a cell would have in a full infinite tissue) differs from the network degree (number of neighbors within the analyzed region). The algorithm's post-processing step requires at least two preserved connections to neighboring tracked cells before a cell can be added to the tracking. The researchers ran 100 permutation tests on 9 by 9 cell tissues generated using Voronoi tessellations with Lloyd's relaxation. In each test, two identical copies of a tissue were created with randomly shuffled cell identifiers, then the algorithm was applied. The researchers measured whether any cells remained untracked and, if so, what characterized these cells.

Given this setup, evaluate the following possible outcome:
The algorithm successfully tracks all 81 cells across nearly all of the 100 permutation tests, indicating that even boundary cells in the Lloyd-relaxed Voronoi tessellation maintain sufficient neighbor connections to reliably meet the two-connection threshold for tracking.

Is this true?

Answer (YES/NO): NO